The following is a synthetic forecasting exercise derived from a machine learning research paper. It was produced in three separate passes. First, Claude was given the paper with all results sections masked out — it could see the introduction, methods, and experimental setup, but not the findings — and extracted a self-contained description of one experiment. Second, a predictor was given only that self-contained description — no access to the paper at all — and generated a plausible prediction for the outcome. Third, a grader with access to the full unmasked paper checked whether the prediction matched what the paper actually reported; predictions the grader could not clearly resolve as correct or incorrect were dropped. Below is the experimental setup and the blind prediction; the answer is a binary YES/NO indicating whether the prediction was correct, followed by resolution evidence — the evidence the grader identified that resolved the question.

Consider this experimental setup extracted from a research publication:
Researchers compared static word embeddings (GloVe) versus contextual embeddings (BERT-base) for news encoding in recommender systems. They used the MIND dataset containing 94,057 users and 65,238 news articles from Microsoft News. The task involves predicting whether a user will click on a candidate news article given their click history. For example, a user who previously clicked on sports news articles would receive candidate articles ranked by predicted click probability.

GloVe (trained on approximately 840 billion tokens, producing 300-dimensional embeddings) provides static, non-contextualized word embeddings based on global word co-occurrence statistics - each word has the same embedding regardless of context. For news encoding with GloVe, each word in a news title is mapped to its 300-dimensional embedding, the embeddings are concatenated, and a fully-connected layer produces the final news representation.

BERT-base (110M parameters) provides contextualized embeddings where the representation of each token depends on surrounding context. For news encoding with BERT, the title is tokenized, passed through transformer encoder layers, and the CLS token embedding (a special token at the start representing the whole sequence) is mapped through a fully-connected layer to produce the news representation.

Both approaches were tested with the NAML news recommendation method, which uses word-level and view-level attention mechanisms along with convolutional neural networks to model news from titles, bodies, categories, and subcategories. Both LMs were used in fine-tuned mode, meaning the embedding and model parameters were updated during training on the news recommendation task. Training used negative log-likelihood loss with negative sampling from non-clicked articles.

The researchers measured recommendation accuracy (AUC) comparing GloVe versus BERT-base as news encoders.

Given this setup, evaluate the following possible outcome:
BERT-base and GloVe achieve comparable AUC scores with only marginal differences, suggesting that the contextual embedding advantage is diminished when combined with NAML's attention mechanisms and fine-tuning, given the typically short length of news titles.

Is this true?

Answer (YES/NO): NO